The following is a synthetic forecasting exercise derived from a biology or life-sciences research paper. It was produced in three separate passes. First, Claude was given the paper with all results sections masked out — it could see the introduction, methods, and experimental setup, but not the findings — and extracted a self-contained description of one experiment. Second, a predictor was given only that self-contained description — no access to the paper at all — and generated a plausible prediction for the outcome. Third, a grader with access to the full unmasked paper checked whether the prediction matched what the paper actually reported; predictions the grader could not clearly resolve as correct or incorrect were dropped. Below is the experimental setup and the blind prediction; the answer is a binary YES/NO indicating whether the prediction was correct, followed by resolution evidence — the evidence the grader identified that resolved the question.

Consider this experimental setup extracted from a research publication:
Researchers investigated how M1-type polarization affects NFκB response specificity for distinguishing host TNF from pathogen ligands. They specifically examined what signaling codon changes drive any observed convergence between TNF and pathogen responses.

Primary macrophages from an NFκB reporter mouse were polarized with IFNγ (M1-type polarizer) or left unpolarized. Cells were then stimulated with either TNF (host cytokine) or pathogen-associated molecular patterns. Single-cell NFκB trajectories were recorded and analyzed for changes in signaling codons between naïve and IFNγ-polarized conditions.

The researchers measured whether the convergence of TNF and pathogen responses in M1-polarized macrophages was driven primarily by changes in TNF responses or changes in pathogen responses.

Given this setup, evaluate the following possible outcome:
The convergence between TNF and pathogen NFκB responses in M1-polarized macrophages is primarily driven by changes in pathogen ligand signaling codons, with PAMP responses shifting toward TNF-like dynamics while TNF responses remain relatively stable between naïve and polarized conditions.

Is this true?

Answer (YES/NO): NO